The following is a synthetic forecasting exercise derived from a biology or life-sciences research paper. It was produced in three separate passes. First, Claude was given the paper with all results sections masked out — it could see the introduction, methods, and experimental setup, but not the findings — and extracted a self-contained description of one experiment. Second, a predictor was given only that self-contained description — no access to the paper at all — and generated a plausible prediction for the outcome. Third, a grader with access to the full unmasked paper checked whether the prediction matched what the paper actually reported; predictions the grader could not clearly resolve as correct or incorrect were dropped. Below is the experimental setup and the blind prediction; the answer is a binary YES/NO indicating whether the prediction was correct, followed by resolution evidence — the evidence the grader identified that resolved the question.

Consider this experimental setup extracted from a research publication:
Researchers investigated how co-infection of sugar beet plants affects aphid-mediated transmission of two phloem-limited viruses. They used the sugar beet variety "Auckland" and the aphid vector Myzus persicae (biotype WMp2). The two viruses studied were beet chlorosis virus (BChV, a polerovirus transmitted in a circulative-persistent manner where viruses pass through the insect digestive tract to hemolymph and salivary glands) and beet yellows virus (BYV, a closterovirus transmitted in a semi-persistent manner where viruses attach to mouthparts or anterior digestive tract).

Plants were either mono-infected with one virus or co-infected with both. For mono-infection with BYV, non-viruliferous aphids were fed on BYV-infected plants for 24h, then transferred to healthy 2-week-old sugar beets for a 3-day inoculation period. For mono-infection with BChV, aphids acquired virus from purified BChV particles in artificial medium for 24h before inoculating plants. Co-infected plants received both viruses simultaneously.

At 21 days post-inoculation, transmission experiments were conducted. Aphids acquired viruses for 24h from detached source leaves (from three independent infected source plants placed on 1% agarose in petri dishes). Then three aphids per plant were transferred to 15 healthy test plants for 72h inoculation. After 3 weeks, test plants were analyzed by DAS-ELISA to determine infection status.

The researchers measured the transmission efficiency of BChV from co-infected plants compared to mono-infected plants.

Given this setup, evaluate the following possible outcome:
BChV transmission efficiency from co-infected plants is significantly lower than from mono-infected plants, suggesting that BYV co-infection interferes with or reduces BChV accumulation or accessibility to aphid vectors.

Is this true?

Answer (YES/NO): YES